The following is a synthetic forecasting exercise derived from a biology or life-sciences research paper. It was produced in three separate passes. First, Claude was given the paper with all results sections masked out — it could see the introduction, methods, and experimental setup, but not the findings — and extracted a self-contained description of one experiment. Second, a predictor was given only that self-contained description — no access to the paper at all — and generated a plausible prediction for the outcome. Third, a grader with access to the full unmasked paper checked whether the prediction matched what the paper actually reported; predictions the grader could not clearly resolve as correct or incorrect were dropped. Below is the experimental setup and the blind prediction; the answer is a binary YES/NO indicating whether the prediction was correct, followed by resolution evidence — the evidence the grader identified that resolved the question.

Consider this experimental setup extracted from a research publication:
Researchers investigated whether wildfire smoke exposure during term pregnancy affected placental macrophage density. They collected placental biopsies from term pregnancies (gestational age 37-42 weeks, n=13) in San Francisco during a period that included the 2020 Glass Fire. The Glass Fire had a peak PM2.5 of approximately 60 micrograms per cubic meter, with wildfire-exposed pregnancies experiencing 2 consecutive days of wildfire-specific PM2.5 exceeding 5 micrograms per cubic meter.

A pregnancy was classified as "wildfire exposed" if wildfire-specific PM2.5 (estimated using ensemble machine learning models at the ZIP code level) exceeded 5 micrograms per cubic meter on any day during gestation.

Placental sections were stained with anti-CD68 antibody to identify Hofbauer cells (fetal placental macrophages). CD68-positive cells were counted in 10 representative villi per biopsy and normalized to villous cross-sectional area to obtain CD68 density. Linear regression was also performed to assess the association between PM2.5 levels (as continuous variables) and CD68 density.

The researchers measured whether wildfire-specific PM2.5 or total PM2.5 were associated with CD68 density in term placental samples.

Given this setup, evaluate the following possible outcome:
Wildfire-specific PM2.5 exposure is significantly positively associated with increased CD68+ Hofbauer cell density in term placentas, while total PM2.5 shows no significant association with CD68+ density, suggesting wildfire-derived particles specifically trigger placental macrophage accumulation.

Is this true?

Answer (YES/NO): NO